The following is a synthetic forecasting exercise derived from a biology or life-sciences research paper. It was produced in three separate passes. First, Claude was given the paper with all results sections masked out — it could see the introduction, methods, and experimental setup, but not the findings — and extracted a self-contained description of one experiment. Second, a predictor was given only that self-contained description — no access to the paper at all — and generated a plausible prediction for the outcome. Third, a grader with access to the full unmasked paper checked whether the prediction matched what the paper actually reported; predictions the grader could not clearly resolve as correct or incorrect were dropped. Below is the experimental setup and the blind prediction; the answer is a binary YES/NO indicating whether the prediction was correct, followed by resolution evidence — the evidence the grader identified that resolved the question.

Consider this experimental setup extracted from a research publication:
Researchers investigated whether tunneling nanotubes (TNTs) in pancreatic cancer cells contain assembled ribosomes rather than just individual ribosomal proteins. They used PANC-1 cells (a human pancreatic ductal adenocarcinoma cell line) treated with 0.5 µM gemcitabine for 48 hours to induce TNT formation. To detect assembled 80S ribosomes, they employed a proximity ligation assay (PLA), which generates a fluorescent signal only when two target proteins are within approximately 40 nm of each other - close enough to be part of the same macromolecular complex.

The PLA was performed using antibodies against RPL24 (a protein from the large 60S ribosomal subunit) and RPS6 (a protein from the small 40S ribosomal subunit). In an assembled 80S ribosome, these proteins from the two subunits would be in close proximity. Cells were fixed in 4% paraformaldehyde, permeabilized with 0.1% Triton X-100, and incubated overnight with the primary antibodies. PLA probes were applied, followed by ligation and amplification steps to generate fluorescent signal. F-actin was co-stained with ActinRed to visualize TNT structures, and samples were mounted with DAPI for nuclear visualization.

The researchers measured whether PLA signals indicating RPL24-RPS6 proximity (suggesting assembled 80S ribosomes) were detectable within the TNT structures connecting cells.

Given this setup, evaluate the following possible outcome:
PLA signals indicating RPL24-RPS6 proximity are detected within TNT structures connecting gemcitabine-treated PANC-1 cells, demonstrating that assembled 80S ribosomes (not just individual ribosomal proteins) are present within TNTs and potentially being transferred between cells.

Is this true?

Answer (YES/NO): YES